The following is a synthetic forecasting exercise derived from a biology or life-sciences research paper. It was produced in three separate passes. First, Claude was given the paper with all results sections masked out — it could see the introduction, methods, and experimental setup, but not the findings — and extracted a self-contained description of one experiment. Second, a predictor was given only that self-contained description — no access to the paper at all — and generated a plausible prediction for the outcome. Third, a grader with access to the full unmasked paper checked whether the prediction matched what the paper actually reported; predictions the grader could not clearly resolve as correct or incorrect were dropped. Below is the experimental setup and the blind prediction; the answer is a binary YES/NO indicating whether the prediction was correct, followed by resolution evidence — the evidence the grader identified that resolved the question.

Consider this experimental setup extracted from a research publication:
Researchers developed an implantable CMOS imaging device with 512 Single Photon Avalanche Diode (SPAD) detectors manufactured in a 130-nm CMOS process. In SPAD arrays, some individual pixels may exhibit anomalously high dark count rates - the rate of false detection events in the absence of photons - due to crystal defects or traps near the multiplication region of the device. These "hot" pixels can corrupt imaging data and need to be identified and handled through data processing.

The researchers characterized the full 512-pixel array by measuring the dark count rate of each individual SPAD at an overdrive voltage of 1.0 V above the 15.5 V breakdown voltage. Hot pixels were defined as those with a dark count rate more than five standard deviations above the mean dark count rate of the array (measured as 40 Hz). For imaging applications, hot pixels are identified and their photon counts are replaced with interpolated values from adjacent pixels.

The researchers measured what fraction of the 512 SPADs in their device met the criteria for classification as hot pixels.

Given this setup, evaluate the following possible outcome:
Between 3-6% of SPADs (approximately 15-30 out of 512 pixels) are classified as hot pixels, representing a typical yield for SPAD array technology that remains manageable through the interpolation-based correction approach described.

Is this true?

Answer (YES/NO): NO